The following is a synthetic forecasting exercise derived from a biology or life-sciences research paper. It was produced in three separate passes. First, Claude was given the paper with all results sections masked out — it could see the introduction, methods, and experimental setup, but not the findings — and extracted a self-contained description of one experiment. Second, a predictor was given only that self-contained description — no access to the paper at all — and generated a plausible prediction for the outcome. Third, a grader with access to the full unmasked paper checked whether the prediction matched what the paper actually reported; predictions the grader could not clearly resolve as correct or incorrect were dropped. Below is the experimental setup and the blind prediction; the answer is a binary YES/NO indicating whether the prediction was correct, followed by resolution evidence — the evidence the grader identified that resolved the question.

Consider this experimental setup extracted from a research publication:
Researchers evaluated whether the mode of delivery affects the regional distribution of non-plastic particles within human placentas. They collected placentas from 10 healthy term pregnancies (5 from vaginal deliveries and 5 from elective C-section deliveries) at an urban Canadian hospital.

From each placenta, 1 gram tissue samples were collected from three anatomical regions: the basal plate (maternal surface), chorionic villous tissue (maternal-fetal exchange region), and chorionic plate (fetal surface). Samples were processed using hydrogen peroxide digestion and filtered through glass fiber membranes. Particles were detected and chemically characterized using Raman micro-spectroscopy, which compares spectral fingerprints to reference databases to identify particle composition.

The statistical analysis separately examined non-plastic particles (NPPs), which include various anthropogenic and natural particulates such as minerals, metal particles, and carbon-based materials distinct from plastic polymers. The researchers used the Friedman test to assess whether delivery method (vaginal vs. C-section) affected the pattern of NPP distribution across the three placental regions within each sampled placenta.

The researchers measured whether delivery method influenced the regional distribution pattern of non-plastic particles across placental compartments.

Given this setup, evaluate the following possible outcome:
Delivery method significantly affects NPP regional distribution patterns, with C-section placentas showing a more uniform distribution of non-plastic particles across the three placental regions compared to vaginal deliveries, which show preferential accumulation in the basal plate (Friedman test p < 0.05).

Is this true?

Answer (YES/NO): NO